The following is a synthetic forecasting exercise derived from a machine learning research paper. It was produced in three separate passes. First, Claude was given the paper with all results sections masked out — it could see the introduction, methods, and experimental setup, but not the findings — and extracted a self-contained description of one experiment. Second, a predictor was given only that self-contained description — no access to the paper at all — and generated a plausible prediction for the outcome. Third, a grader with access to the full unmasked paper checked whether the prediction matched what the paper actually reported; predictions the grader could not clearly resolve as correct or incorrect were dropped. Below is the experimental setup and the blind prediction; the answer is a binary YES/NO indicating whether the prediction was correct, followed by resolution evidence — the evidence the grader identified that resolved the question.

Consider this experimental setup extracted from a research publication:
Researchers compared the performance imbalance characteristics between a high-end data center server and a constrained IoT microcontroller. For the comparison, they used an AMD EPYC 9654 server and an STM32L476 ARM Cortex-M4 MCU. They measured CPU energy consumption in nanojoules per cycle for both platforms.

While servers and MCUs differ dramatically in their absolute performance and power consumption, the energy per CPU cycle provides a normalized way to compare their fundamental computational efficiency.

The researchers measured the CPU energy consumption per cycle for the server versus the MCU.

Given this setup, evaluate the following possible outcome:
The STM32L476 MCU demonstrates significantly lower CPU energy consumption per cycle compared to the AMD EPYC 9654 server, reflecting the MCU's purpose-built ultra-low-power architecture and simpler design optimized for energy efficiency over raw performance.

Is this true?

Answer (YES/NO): NO